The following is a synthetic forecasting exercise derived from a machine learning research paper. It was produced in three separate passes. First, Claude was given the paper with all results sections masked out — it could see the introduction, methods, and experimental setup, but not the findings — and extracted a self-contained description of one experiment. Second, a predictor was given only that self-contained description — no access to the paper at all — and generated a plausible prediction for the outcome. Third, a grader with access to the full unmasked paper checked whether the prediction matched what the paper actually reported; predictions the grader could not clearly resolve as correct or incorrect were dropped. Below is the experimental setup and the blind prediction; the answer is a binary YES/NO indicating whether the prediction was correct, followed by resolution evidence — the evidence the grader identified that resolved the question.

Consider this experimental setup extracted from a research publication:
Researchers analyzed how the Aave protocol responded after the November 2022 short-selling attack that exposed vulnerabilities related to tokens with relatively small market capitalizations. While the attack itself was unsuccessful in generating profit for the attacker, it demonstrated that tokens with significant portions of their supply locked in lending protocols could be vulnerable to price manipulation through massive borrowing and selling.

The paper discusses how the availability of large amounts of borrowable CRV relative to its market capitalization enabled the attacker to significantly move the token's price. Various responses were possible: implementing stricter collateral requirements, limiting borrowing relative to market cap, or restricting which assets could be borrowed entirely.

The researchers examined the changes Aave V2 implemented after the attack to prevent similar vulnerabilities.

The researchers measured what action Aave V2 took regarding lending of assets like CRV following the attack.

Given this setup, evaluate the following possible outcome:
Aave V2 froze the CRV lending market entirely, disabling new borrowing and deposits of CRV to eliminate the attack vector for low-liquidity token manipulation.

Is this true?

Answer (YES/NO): YES